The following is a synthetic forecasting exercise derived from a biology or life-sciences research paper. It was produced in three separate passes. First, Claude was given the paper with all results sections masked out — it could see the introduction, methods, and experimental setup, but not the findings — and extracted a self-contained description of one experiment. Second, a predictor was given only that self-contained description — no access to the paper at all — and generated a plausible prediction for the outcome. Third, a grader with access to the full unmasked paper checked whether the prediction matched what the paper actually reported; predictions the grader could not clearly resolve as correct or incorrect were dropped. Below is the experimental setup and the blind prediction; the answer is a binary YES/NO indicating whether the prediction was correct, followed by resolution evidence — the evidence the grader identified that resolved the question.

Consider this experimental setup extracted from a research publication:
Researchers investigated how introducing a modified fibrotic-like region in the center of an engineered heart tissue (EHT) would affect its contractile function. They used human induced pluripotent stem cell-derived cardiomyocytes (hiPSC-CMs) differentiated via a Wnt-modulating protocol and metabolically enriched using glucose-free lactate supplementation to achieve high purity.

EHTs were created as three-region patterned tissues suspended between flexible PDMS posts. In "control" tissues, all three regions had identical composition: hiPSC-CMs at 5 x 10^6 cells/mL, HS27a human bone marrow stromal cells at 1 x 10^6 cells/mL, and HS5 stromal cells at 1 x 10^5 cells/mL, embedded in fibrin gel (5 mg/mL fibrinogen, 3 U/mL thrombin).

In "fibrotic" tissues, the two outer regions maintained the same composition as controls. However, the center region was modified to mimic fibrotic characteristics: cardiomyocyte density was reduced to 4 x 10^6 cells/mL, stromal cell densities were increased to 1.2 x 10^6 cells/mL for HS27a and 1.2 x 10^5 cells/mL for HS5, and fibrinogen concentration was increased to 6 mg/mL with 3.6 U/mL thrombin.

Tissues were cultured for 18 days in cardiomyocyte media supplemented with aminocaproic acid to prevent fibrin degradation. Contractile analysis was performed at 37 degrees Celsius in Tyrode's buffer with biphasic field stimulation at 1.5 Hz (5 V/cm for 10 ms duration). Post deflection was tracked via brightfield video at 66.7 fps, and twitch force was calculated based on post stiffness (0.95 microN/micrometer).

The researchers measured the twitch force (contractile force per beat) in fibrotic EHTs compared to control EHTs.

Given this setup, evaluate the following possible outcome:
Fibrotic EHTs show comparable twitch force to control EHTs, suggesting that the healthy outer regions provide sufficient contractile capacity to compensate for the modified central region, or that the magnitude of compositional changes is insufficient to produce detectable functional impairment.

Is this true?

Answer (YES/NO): YES